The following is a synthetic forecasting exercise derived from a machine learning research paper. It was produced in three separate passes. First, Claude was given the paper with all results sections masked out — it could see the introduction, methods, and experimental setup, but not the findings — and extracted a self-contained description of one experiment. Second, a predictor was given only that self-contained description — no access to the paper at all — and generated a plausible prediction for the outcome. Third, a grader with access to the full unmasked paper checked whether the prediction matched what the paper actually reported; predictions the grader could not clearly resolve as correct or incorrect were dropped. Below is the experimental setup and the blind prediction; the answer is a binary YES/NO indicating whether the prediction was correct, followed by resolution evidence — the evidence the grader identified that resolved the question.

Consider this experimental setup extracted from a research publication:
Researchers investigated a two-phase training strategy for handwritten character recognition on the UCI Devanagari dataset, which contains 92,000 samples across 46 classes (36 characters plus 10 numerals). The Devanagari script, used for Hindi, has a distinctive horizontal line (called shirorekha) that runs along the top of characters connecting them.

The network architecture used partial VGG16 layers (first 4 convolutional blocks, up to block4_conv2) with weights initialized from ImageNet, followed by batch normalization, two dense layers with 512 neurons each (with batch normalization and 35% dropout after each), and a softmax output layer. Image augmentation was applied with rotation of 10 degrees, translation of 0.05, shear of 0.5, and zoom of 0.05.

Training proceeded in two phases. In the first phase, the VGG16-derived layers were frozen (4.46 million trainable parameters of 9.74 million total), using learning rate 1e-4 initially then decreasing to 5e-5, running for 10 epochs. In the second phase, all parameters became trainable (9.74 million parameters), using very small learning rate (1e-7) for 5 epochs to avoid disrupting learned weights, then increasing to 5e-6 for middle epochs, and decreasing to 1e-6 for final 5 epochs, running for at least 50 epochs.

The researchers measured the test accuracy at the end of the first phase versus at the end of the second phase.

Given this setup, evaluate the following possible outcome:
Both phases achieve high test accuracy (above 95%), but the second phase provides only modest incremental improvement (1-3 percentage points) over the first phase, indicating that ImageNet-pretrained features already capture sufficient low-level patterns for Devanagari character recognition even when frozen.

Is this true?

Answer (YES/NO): NO